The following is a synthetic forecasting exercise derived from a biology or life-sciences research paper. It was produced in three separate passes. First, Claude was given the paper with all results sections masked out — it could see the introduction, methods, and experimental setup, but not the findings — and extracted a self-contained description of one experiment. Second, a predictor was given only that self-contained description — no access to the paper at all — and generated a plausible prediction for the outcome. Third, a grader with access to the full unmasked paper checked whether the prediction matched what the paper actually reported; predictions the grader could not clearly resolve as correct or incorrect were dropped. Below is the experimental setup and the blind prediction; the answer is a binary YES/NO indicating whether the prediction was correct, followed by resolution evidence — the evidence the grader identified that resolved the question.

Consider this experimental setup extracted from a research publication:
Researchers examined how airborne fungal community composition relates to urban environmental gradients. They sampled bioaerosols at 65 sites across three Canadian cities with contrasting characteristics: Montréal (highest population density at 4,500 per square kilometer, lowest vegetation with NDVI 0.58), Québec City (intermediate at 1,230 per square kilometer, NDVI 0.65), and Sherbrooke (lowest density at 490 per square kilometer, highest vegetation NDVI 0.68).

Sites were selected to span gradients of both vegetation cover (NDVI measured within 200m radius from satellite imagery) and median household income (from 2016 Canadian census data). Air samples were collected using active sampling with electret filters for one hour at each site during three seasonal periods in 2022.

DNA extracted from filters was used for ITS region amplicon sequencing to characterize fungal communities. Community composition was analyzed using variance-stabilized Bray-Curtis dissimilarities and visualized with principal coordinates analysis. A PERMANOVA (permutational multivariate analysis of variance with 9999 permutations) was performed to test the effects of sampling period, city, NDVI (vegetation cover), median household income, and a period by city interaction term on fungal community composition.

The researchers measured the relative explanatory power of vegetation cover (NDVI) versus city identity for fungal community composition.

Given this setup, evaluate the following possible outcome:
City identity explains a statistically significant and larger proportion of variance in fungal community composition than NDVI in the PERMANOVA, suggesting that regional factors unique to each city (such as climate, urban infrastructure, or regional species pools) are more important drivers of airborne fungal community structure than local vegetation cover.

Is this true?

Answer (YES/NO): YES